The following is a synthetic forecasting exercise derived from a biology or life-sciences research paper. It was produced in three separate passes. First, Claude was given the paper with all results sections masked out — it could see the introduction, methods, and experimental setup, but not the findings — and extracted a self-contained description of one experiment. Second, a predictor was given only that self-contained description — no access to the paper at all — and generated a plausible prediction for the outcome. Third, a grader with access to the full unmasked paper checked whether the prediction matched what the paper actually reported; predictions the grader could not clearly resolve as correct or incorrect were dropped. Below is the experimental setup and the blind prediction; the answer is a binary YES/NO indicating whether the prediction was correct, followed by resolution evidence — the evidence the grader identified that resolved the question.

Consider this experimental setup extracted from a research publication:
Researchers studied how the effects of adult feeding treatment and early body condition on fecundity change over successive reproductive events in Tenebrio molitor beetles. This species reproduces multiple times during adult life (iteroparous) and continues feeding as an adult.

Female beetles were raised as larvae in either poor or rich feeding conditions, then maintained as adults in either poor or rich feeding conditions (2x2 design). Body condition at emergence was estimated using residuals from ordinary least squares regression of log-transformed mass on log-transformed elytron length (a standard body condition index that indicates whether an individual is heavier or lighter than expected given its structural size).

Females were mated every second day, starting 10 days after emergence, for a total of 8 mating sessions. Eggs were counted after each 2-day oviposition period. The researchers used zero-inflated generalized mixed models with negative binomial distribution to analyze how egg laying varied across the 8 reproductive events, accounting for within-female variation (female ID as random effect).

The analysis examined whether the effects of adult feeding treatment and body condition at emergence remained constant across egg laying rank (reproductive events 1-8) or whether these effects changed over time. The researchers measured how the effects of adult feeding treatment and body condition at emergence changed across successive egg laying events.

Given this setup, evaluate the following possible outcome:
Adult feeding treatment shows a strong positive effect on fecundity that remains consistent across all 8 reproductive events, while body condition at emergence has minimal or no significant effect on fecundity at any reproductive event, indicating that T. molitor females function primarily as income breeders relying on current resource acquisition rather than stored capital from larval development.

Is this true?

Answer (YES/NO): NO